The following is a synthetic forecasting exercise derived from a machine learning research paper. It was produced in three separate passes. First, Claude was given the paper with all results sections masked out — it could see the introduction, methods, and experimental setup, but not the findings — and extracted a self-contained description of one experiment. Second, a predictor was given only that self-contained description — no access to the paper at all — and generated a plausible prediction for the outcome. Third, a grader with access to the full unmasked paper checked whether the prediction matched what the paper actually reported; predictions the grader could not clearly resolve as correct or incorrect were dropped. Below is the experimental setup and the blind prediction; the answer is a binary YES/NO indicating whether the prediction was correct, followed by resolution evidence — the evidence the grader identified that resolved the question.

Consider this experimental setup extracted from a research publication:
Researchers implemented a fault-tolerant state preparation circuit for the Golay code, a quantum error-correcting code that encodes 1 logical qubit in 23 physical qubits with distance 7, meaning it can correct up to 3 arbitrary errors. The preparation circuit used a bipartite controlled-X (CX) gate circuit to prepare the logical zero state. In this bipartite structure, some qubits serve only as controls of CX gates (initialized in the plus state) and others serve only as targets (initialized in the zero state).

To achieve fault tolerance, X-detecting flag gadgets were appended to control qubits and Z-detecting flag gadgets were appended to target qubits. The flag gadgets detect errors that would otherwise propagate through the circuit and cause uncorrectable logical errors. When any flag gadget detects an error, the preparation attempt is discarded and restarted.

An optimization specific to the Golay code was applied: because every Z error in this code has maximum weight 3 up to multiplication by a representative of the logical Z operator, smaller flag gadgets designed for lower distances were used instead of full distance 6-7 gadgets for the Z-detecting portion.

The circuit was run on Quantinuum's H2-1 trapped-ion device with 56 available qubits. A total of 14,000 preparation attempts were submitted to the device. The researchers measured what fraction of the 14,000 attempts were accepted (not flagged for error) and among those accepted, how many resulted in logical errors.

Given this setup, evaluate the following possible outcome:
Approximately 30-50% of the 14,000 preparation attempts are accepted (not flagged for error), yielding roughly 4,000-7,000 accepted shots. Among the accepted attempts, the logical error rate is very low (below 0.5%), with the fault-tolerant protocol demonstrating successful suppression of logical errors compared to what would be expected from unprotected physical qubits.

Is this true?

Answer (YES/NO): YES